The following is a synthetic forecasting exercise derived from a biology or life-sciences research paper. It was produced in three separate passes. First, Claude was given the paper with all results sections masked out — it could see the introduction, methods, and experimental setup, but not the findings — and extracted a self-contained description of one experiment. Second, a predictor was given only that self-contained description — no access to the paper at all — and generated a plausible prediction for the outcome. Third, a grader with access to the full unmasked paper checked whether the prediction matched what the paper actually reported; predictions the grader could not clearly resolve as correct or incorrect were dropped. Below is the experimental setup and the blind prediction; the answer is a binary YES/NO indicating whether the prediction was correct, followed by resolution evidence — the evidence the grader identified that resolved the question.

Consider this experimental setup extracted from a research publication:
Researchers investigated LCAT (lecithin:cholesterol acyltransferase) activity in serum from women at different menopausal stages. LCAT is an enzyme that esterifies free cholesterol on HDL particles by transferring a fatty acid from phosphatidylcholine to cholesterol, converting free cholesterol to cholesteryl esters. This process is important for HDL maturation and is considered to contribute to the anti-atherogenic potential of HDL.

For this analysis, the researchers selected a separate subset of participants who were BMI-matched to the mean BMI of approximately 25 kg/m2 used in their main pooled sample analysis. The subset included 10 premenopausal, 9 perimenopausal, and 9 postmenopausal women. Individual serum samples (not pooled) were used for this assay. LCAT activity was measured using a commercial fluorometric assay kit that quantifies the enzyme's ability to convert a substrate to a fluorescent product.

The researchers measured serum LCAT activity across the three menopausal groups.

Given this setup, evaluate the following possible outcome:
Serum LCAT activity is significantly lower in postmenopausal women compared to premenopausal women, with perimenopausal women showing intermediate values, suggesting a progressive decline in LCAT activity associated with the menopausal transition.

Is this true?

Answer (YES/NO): NO